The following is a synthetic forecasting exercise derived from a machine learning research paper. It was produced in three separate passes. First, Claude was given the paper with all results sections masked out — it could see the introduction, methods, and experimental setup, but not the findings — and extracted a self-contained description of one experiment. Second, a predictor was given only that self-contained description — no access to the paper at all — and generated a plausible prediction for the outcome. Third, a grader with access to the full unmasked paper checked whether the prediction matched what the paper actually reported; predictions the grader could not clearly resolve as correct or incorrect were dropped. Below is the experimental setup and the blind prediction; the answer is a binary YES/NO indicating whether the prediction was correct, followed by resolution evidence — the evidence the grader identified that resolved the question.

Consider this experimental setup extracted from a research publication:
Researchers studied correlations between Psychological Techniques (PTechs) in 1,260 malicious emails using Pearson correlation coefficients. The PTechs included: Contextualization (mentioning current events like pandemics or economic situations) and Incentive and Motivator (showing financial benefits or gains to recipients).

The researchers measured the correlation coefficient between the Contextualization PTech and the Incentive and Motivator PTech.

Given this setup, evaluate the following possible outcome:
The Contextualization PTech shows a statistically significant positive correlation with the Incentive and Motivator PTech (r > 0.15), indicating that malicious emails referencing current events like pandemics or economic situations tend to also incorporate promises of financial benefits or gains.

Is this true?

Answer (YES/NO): YES